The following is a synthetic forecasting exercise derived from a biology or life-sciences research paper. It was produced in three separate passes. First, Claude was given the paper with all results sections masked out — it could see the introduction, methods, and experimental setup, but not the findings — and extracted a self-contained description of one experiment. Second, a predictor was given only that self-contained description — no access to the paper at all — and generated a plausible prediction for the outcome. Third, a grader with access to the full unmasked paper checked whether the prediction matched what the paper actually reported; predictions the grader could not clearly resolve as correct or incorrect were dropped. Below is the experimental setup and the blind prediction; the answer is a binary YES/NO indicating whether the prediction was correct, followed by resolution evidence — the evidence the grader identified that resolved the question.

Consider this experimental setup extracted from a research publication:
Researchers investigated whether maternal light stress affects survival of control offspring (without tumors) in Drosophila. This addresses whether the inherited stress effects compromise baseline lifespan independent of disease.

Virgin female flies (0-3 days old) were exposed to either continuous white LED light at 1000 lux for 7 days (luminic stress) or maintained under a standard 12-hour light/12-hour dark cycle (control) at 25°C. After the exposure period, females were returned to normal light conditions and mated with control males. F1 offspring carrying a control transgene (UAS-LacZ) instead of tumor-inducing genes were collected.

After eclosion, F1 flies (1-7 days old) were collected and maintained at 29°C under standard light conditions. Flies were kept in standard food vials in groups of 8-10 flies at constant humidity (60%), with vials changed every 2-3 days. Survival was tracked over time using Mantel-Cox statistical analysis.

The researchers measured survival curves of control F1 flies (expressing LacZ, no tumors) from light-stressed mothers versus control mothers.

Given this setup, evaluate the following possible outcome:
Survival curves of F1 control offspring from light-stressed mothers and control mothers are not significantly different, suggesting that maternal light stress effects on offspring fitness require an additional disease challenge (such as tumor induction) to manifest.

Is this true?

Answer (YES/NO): YES